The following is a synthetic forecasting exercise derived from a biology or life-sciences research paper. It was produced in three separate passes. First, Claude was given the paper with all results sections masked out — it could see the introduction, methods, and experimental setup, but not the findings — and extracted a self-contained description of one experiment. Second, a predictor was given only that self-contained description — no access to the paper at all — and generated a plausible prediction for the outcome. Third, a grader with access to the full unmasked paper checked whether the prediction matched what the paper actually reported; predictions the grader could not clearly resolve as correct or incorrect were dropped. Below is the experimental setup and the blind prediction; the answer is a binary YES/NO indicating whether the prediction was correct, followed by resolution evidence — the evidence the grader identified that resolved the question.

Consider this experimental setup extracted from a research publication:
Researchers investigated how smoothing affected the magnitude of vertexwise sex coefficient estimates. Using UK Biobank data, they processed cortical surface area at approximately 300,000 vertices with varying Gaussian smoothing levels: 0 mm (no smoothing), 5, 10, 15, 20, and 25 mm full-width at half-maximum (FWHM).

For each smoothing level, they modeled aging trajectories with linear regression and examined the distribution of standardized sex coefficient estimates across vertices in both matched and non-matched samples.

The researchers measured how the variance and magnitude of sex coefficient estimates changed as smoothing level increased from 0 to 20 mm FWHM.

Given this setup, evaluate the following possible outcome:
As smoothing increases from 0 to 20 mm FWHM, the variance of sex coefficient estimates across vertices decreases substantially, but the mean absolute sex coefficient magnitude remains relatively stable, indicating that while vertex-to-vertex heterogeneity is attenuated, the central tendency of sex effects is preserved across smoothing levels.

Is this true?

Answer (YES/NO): NO